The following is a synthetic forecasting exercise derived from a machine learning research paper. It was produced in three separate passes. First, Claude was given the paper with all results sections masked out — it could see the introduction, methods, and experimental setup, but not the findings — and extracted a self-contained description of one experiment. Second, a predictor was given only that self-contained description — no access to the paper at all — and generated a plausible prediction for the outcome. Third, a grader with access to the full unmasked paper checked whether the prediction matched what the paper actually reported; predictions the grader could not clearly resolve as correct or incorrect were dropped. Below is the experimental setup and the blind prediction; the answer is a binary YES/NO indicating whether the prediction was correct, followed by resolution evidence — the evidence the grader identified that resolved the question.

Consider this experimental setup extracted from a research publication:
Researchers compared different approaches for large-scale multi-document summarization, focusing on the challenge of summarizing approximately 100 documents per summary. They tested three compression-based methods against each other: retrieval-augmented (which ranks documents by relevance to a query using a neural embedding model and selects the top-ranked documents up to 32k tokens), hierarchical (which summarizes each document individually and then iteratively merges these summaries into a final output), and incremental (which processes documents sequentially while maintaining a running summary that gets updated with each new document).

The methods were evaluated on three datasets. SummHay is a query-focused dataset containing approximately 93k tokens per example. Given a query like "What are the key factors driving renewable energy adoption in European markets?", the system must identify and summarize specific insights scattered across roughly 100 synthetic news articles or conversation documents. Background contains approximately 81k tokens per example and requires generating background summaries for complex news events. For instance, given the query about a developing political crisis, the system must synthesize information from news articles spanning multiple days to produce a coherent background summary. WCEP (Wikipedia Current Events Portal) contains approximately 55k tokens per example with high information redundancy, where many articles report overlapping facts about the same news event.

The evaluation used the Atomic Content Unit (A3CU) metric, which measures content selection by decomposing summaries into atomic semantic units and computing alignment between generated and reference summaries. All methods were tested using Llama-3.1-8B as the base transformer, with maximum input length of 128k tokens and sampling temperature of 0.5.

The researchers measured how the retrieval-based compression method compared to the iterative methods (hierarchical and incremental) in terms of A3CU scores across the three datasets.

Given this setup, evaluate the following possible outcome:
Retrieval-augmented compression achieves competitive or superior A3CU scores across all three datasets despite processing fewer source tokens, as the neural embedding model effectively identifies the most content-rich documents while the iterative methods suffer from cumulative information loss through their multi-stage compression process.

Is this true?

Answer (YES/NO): YES